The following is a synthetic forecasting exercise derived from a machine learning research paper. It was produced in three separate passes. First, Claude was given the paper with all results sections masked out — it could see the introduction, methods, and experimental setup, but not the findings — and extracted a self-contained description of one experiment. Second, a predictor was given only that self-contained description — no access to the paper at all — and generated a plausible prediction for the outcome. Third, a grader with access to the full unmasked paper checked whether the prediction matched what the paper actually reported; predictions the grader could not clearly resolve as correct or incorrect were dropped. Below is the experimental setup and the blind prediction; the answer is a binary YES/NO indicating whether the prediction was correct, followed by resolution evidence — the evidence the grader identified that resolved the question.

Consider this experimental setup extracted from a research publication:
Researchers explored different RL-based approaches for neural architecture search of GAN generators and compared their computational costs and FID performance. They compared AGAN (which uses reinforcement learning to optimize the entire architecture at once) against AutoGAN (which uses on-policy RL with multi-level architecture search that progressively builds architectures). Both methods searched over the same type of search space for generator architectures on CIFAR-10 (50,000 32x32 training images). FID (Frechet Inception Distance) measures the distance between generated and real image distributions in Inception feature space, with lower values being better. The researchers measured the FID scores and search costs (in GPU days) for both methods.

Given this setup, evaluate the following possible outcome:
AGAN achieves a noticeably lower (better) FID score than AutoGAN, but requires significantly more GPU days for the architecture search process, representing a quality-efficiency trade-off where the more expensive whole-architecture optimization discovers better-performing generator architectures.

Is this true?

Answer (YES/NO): NO